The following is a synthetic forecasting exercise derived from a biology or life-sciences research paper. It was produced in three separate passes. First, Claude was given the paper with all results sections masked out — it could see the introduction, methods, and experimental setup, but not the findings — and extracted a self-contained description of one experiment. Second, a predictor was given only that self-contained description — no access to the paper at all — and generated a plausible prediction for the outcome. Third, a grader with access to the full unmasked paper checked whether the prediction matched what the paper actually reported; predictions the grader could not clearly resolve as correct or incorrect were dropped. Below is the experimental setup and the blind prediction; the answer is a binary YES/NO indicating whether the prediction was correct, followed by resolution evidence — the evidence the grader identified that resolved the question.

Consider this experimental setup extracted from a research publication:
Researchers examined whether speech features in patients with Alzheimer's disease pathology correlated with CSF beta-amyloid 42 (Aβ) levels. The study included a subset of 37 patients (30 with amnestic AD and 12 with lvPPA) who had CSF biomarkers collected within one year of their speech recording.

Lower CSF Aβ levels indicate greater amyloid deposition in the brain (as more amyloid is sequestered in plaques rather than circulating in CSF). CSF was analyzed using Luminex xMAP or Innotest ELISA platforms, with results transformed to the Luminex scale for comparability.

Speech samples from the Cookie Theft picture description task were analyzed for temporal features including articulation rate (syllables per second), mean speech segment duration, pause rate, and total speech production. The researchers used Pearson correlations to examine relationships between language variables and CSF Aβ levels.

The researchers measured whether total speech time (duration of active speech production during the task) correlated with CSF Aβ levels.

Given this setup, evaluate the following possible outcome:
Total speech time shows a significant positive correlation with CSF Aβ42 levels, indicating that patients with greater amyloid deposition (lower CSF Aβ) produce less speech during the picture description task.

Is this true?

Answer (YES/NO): NO